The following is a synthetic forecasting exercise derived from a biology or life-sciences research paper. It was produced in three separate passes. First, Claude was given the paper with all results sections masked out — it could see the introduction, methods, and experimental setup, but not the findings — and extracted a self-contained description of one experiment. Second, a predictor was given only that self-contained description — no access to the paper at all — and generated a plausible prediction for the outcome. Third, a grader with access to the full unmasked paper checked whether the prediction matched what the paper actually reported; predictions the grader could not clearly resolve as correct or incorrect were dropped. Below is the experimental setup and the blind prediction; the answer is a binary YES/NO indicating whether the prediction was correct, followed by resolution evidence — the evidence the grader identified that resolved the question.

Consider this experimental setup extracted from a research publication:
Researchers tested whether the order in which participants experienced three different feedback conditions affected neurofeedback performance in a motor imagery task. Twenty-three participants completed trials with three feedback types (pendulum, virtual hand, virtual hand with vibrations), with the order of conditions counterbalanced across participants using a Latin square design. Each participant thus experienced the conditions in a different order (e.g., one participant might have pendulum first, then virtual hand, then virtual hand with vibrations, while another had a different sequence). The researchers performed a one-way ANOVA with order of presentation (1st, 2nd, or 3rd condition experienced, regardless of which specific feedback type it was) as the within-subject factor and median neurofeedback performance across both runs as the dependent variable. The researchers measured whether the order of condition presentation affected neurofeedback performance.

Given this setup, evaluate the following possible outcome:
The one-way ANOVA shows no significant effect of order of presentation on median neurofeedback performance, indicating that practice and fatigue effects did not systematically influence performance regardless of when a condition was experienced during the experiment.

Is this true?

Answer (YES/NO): YES